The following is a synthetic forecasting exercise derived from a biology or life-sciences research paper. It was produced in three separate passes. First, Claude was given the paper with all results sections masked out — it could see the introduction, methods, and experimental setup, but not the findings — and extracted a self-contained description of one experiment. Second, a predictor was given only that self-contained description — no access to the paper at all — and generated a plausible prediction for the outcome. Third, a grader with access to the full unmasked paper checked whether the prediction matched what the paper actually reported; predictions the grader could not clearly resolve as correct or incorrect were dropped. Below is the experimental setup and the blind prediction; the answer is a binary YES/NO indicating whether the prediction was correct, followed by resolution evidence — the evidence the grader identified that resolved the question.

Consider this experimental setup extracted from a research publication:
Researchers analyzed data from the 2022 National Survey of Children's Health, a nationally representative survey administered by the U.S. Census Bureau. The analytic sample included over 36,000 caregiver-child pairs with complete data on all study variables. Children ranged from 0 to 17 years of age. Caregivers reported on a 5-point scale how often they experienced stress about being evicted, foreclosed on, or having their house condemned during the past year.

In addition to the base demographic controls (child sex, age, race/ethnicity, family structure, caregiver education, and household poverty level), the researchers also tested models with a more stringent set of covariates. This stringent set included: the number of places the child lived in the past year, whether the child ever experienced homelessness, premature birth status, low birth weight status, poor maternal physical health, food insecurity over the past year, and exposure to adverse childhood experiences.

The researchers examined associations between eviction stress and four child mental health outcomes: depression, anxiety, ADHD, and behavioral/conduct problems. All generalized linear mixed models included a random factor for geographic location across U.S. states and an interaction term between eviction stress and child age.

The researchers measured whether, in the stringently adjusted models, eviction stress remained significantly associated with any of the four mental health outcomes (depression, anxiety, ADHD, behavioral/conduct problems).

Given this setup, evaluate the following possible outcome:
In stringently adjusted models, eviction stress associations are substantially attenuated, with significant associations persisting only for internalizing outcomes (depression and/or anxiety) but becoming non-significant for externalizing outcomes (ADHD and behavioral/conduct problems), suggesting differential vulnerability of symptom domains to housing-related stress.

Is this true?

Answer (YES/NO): YES